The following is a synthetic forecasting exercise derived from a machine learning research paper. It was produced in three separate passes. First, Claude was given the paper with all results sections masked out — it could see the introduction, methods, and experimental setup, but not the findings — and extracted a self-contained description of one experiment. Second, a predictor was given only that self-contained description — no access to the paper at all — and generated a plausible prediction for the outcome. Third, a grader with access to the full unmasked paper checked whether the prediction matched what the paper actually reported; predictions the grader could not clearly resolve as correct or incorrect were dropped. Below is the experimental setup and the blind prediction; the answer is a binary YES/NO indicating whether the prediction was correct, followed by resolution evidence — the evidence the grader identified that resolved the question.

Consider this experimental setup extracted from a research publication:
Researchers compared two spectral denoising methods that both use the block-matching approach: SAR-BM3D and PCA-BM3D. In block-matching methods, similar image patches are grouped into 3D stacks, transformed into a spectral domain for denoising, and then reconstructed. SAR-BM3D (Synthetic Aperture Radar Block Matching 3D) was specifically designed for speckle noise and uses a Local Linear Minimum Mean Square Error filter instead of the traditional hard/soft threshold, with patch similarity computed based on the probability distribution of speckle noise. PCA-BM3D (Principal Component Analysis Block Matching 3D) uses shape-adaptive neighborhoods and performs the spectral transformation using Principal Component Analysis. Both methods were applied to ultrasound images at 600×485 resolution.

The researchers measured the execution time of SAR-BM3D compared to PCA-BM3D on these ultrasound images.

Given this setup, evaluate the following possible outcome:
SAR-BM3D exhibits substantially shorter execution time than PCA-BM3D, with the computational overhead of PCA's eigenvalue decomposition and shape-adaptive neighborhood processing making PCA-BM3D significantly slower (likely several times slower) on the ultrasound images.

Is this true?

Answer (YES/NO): NO